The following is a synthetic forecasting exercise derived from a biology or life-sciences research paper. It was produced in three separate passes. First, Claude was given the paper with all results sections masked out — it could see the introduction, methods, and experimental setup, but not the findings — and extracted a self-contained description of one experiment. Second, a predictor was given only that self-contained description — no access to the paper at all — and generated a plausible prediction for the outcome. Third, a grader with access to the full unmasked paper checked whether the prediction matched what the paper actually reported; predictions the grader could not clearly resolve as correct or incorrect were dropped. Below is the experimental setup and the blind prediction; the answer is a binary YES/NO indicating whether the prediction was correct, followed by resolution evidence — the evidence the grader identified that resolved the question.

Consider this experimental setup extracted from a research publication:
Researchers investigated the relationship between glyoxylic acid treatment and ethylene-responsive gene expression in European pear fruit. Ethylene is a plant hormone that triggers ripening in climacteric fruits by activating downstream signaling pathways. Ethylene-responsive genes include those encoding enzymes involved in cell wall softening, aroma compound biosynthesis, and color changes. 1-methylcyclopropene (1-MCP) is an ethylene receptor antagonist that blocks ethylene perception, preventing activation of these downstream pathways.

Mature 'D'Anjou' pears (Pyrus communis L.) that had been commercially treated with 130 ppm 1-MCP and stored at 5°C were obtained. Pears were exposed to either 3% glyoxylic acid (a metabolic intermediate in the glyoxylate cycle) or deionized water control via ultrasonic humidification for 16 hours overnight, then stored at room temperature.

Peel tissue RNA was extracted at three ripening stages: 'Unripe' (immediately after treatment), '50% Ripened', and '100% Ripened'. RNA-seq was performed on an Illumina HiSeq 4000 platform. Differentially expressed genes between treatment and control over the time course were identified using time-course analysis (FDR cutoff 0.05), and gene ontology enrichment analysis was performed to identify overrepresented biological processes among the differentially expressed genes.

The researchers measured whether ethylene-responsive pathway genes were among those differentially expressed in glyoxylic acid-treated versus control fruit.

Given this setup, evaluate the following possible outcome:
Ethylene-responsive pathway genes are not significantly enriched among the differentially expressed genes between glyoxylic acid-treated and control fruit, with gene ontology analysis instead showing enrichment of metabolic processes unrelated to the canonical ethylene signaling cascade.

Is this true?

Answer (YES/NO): NO